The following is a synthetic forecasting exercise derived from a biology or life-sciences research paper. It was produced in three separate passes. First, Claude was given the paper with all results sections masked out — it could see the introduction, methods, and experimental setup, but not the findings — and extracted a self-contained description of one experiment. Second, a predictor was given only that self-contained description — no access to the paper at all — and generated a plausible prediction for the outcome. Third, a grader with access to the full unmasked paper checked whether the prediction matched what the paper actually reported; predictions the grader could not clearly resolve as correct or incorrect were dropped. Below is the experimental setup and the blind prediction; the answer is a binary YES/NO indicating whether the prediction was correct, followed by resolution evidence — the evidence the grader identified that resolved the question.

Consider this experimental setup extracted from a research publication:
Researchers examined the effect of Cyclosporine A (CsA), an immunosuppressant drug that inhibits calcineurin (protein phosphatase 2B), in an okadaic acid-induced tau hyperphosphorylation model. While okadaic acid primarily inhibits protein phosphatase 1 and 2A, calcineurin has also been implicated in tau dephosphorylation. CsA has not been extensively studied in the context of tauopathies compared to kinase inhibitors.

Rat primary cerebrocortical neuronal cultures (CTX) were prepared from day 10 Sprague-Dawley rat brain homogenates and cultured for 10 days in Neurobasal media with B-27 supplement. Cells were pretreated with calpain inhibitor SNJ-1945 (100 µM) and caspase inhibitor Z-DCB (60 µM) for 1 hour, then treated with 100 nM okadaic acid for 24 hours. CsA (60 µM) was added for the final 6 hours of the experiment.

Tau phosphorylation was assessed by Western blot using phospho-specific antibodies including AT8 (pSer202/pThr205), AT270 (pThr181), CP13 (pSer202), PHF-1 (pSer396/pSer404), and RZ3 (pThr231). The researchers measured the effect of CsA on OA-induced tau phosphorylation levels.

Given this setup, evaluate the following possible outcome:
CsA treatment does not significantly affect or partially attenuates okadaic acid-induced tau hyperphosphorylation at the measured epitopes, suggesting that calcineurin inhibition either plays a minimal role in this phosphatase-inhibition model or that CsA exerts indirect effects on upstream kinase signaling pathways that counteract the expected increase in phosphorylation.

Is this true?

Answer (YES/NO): YES